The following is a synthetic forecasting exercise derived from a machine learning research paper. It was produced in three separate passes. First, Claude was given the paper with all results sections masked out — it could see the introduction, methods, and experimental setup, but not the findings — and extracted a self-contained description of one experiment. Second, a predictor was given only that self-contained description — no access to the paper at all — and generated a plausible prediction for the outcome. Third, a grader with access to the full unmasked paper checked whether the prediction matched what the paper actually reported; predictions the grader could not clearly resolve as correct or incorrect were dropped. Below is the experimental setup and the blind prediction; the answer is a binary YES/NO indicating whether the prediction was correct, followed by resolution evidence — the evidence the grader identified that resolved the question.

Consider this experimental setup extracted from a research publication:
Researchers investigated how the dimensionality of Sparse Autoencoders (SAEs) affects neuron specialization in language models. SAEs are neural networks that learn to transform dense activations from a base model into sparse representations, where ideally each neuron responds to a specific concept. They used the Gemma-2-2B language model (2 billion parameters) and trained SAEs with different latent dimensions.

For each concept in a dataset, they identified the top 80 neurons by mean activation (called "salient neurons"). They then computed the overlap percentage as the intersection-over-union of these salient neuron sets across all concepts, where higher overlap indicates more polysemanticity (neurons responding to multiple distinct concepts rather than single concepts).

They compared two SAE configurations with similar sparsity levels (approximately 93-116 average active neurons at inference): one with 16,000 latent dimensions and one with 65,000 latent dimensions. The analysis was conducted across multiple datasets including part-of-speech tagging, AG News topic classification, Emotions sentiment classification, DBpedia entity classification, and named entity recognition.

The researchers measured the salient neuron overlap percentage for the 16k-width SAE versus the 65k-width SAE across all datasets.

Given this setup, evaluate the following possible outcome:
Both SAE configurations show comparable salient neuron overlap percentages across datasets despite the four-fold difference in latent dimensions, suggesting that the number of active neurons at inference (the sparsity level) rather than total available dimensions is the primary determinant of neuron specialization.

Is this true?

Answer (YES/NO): NO